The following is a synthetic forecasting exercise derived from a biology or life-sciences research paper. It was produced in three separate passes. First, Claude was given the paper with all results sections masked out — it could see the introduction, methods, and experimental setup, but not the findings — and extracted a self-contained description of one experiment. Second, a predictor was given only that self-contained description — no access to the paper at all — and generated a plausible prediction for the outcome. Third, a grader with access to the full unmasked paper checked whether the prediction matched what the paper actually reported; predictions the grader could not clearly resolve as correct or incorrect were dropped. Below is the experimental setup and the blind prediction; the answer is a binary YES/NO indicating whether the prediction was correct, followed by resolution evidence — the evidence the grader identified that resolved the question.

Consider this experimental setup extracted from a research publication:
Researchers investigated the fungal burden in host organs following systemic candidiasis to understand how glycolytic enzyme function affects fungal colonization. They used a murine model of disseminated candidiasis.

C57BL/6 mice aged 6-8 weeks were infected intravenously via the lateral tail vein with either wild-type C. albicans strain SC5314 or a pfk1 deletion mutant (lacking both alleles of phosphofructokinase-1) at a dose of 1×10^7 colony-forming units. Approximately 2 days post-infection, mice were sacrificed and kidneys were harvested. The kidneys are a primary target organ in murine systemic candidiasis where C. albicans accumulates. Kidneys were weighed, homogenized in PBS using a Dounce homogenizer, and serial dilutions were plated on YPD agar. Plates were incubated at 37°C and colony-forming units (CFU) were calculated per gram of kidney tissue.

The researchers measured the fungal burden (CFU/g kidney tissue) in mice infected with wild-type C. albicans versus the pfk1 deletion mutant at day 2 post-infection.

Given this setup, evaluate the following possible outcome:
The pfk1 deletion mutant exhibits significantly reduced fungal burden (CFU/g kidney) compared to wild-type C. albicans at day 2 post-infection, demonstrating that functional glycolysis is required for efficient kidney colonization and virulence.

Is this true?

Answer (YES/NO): YES